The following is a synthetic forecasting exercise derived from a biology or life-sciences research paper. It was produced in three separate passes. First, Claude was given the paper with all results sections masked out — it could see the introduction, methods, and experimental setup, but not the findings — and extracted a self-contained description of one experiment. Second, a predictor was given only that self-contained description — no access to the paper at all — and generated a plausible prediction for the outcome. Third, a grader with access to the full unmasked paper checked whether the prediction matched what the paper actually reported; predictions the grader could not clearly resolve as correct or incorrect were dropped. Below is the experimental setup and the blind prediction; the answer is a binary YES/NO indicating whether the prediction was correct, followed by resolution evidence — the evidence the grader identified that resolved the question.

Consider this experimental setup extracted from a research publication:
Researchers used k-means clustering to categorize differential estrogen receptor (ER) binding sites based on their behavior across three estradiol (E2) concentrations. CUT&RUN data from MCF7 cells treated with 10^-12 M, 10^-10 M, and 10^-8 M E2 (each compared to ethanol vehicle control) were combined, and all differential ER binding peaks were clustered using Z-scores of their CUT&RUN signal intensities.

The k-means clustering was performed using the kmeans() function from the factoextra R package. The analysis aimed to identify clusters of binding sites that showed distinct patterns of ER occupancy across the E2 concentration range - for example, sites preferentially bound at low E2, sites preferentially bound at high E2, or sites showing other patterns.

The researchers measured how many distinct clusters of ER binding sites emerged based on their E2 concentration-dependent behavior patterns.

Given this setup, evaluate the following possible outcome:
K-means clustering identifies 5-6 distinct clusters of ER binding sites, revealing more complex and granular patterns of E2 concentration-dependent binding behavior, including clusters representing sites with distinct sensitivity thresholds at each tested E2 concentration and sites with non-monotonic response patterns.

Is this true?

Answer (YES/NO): YES